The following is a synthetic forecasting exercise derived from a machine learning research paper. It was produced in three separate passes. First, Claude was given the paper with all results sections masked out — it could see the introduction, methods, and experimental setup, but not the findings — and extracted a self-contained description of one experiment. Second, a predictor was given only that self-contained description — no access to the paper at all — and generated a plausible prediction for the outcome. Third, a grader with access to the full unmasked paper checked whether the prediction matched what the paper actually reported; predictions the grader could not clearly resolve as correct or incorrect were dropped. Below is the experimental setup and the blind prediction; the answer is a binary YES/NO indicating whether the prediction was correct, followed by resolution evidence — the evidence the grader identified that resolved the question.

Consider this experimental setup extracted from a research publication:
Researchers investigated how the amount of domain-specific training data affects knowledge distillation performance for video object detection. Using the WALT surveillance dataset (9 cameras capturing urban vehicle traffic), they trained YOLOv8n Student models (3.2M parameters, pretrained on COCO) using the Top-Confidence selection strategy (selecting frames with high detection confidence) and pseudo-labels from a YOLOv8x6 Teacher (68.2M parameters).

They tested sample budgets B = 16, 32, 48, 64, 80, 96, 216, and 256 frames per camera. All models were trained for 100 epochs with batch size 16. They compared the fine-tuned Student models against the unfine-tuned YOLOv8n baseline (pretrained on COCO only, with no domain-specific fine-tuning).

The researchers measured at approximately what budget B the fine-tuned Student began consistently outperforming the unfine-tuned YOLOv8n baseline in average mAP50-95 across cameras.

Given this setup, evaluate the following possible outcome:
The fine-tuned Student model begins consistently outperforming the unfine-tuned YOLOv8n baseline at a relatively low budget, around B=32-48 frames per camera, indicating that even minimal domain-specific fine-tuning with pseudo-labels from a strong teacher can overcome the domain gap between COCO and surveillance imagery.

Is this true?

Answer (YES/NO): NO